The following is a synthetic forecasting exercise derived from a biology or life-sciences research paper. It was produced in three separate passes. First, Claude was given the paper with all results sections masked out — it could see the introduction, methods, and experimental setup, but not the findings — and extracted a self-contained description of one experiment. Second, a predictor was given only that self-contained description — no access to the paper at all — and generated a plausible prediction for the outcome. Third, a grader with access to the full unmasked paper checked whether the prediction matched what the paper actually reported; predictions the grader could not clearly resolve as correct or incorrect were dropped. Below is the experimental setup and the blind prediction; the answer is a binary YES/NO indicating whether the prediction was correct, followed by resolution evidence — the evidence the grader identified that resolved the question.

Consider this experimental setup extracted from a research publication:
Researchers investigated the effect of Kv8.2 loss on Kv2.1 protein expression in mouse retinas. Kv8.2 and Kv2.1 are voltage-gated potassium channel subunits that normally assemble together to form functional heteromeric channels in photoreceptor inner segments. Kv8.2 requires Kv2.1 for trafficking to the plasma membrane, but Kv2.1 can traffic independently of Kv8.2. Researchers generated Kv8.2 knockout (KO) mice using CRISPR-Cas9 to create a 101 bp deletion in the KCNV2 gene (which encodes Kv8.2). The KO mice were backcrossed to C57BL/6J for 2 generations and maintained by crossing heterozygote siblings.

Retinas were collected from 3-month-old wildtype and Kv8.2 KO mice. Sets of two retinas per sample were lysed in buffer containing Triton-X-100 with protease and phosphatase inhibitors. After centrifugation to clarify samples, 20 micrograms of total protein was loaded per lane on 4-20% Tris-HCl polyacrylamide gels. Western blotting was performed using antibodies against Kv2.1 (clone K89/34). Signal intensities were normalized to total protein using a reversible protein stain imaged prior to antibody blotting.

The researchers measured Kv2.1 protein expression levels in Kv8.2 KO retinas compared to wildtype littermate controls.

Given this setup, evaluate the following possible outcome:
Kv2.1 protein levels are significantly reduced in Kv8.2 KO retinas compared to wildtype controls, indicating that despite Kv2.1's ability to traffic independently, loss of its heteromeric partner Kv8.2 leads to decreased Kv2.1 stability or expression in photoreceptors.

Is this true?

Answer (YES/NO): NO